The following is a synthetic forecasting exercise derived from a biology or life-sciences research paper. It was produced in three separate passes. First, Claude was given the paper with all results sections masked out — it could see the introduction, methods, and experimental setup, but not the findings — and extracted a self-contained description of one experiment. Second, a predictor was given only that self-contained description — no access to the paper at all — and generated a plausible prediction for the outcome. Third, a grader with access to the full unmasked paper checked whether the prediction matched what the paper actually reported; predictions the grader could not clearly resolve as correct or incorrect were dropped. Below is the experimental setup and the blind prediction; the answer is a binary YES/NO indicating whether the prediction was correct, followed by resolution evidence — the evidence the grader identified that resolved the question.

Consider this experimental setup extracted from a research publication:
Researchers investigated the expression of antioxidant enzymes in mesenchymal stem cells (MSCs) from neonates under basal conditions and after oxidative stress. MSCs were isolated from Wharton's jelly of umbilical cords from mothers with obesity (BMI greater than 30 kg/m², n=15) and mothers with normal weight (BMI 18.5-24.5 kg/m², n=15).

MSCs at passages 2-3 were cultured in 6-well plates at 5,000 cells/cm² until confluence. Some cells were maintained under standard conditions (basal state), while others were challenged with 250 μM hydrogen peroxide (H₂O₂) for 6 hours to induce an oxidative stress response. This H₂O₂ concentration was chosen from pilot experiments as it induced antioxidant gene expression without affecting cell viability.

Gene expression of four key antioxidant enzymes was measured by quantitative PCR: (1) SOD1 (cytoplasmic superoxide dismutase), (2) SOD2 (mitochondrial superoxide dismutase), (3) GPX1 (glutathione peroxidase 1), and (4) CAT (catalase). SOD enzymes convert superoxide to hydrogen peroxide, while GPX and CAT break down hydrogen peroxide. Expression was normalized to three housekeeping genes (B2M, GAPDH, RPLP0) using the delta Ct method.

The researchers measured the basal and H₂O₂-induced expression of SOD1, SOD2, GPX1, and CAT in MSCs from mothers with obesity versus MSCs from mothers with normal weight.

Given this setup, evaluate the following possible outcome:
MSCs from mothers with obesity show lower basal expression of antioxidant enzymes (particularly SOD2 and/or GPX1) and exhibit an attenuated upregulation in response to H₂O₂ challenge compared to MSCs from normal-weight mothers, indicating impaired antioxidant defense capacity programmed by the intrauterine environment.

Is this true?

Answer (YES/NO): YES